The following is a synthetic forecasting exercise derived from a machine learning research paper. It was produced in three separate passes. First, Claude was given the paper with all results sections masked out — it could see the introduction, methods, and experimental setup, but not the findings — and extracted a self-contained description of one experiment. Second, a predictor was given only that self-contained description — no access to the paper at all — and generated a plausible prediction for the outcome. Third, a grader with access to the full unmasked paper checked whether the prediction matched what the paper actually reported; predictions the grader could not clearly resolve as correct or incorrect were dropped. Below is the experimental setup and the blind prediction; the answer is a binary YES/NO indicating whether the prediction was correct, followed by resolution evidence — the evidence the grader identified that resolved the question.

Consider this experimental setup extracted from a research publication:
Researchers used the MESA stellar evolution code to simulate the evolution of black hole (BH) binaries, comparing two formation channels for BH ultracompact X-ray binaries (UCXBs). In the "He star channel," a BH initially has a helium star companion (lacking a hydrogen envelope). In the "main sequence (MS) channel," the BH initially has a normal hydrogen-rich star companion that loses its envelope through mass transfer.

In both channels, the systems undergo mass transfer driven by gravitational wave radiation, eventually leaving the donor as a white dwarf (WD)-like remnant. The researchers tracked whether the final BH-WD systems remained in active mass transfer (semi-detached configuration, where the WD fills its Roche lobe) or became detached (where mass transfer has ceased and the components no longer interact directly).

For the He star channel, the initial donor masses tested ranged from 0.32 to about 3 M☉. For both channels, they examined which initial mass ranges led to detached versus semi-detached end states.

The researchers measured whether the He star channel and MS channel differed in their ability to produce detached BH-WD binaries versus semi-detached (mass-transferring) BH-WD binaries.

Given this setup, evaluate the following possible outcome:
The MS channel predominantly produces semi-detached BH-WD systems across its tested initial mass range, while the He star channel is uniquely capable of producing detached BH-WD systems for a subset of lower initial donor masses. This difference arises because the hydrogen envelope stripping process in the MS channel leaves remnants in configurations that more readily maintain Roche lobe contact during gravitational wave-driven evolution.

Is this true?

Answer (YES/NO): NO